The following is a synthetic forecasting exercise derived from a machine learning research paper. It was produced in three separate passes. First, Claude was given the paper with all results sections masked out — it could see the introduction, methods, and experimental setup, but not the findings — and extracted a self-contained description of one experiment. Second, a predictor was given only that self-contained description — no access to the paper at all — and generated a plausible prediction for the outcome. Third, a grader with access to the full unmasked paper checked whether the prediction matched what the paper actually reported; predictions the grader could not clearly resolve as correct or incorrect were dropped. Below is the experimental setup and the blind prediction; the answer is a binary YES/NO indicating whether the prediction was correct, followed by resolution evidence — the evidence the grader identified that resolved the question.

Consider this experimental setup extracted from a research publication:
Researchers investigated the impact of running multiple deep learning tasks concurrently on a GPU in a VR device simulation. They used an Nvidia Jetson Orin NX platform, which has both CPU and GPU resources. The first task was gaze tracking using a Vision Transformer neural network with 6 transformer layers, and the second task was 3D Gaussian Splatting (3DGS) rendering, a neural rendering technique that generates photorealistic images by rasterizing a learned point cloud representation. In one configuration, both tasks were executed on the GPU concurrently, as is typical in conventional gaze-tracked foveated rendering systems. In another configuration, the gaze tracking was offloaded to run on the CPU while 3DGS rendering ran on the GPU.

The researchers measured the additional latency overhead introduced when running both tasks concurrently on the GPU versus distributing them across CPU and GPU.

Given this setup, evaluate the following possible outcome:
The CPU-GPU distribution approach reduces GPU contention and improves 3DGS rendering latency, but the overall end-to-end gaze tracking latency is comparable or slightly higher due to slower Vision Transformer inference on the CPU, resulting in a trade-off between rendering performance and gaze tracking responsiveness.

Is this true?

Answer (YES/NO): NO